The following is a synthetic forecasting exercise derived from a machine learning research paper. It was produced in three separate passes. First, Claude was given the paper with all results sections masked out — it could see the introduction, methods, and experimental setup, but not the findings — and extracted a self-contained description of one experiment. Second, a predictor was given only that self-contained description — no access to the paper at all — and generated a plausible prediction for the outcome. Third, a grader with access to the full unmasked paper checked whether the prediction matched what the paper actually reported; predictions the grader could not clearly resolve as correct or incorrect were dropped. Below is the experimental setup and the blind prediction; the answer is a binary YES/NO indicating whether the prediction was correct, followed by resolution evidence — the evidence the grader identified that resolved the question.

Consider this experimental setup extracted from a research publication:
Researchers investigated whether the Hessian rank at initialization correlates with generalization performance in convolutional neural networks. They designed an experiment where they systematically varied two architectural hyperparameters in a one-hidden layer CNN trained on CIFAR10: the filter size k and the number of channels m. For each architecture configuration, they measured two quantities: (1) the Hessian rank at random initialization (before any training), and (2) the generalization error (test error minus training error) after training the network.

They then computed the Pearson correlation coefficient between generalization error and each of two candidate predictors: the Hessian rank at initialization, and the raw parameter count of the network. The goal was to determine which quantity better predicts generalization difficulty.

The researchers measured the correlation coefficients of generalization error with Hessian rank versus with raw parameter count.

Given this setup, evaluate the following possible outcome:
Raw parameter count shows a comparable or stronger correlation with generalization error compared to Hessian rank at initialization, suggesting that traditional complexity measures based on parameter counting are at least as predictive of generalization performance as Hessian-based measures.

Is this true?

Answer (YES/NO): NO